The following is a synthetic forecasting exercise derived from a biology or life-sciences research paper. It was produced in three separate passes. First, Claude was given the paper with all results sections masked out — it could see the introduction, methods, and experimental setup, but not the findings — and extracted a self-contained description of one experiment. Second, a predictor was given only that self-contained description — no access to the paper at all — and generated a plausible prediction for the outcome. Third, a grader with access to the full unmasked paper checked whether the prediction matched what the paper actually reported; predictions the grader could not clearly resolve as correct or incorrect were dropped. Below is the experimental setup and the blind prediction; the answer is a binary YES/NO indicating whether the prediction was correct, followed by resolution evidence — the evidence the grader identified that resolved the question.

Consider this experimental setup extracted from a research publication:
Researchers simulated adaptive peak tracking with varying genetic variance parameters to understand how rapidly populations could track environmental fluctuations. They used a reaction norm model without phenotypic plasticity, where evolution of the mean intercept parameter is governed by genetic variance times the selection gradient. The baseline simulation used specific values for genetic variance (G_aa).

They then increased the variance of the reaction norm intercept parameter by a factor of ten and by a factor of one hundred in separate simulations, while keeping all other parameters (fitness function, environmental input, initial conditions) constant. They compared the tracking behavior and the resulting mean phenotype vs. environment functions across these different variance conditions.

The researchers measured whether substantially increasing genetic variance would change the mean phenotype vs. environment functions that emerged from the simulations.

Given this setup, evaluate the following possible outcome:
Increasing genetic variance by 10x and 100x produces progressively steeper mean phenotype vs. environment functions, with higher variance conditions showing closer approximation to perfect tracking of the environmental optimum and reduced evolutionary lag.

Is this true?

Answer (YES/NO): NO